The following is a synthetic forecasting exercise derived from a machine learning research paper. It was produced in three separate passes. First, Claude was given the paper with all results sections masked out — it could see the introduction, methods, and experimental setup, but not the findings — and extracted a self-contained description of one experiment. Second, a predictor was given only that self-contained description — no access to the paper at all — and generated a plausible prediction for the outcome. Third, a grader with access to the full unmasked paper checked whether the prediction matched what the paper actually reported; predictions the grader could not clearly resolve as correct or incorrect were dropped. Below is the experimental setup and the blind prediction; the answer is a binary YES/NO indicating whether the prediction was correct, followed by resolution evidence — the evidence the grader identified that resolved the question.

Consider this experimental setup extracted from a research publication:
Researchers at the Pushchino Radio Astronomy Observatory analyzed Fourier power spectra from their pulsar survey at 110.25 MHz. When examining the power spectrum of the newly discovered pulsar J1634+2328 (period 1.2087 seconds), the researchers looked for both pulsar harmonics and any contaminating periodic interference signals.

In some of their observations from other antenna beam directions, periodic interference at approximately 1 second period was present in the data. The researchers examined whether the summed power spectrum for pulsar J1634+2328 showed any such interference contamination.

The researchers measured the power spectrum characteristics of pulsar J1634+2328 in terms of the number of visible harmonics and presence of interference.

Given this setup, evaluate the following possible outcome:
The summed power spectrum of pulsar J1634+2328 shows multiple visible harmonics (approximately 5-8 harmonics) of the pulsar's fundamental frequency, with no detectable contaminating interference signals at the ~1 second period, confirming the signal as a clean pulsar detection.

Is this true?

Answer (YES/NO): NO